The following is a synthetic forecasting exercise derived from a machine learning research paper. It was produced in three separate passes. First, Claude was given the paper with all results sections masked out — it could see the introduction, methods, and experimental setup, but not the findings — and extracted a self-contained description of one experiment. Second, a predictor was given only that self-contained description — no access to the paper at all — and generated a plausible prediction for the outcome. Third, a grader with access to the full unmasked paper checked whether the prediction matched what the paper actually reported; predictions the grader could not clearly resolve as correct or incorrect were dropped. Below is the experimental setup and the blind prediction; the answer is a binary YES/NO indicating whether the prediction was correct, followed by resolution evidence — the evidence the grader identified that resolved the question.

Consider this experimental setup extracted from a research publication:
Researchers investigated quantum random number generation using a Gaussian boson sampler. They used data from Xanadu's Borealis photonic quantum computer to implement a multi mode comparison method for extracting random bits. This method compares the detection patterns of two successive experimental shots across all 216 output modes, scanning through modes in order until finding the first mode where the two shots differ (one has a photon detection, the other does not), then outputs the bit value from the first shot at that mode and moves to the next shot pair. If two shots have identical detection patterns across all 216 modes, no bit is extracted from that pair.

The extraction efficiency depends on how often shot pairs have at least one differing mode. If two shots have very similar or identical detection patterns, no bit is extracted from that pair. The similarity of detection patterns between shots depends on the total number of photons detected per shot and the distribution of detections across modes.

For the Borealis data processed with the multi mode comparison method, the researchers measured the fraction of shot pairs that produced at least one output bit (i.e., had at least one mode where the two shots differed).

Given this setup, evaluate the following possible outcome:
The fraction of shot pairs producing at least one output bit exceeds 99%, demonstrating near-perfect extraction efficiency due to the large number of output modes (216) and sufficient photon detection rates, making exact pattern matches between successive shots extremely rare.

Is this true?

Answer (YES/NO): YES